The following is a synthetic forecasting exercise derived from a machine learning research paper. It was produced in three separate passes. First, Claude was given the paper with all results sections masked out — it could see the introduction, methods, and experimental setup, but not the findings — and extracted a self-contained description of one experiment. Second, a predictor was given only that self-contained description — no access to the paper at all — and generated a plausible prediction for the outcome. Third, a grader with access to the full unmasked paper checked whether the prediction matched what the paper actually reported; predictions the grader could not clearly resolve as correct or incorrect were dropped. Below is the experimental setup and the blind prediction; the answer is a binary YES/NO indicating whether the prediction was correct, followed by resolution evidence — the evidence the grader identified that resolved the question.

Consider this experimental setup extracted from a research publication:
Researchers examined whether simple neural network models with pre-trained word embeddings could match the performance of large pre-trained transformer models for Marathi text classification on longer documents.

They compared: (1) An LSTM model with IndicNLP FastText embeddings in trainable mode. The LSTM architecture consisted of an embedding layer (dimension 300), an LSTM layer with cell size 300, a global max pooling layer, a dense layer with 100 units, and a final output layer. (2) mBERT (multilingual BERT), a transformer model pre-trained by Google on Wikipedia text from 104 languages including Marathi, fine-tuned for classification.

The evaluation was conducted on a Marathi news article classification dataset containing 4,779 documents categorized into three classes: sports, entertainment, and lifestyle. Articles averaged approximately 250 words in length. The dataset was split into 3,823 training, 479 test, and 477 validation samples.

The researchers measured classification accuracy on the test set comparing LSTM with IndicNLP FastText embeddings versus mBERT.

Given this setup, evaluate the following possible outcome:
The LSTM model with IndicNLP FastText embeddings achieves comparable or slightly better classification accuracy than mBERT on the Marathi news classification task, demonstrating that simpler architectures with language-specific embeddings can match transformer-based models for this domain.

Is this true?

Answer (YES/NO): YES